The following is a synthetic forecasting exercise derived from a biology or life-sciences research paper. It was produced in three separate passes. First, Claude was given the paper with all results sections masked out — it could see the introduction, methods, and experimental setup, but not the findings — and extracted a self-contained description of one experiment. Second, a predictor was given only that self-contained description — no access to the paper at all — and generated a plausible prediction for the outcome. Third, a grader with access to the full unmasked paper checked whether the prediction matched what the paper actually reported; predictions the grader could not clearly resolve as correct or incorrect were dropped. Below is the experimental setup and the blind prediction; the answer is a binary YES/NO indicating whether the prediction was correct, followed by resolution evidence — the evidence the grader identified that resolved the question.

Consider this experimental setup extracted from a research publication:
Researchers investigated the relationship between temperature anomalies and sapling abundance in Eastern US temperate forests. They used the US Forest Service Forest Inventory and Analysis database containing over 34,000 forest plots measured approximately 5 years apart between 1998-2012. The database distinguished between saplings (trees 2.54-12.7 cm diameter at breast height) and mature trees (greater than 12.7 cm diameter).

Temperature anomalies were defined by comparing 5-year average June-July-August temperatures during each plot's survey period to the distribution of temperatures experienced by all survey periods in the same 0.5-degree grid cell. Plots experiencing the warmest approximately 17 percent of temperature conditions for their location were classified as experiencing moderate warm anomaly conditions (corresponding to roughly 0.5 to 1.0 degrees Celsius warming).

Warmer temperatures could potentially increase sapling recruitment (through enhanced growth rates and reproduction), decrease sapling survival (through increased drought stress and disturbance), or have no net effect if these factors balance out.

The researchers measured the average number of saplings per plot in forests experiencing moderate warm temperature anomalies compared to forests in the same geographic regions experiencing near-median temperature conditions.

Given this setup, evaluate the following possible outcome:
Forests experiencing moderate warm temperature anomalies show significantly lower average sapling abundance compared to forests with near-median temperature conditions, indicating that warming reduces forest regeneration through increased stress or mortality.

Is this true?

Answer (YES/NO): YES